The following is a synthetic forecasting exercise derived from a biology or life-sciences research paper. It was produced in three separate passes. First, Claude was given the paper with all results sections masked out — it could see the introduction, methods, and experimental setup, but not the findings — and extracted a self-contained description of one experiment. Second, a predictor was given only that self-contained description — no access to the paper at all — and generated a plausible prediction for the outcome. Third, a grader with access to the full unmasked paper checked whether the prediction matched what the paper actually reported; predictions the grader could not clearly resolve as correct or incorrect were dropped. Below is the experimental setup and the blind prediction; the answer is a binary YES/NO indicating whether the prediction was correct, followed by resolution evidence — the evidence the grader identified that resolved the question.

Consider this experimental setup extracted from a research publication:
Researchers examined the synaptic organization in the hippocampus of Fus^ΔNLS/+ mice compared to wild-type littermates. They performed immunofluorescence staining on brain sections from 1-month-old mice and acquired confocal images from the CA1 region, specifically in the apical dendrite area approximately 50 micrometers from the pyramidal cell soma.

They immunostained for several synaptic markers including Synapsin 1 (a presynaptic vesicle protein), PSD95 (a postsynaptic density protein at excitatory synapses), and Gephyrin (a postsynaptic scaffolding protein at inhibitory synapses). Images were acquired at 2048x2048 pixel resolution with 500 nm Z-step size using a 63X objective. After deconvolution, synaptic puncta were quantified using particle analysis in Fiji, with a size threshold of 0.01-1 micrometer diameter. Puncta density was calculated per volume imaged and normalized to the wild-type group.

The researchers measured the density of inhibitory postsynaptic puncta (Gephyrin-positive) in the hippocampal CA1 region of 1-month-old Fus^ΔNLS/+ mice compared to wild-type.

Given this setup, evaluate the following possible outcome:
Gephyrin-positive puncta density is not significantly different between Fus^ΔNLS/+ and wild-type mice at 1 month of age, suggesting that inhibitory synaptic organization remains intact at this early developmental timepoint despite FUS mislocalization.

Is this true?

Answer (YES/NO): YES